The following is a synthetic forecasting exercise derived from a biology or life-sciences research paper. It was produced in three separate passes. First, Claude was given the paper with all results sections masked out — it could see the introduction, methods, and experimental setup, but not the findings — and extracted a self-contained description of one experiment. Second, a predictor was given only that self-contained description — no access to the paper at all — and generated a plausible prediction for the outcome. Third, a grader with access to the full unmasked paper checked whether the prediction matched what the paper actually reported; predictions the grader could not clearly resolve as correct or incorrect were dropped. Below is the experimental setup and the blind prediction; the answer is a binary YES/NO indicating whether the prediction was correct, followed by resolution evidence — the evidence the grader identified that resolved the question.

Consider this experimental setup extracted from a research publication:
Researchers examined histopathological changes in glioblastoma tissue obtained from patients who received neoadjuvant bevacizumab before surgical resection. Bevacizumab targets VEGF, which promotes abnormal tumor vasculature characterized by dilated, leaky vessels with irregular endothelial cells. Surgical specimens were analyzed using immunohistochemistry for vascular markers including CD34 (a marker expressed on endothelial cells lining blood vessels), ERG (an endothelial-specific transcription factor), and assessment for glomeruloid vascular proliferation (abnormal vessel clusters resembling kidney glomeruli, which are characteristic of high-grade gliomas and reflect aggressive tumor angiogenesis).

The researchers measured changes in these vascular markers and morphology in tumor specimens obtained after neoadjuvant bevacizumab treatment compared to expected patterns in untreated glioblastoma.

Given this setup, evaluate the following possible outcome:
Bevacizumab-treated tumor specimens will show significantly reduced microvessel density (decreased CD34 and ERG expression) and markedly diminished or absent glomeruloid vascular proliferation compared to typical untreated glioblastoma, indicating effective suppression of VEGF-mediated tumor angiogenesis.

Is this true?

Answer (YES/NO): YES